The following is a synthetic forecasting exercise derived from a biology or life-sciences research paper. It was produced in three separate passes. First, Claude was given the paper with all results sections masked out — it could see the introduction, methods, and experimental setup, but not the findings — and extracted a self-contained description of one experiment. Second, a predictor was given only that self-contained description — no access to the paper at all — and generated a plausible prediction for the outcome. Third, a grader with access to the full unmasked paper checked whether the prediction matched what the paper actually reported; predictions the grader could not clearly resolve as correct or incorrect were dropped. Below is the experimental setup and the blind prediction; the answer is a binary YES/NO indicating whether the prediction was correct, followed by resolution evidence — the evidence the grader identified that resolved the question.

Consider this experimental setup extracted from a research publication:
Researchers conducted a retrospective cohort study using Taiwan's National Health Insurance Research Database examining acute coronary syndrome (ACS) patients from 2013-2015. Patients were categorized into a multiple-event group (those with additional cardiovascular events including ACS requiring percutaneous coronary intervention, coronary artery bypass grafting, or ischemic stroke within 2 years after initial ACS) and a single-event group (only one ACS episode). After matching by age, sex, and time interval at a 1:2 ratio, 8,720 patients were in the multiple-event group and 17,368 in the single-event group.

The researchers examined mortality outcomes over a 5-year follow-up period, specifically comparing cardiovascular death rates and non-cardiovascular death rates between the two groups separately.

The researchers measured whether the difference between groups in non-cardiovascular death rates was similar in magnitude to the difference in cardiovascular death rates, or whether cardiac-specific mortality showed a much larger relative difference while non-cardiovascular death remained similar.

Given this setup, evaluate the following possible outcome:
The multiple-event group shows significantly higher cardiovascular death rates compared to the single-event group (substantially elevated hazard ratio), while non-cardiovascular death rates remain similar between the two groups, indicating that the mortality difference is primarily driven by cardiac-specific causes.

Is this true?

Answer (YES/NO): NO